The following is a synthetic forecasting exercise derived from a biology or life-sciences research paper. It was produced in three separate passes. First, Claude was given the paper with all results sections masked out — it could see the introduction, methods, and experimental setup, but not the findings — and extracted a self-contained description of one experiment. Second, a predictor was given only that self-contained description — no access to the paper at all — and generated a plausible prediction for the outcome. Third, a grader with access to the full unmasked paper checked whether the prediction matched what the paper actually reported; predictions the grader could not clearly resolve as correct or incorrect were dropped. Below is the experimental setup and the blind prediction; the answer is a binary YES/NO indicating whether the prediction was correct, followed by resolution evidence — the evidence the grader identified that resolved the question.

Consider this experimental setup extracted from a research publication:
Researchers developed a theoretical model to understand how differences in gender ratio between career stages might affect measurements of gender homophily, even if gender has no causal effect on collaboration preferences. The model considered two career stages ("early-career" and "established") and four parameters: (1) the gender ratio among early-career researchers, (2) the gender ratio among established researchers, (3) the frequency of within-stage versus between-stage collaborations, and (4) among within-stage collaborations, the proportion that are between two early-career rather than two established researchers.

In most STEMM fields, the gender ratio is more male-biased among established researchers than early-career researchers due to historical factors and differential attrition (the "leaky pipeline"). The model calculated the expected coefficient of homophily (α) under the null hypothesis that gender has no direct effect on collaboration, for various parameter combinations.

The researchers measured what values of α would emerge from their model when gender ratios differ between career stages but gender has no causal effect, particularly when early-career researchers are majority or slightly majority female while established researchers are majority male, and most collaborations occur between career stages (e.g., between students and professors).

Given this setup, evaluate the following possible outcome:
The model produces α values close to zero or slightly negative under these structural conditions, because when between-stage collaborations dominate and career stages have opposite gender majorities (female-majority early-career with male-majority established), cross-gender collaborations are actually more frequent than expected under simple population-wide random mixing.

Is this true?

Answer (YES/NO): YES